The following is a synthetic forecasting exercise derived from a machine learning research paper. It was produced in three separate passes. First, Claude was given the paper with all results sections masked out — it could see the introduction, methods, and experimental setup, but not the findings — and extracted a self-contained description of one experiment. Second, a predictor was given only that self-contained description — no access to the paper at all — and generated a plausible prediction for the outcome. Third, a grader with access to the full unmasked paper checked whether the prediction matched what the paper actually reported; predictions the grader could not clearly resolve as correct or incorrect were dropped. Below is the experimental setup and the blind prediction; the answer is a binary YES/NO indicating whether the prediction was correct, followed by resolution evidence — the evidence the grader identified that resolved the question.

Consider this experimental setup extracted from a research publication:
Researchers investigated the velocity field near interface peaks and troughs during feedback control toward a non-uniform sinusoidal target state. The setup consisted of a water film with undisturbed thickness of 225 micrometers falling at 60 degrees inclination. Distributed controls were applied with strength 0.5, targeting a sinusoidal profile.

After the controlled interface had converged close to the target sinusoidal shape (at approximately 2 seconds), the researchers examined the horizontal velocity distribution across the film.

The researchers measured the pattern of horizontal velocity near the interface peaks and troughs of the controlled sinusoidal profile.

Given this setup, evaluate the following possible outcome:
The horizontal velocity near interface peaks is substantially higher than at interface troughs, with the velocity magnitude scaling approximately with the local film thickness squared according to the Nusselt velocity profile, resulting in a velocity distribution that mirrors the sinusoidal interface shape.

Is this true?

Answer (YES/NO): NO